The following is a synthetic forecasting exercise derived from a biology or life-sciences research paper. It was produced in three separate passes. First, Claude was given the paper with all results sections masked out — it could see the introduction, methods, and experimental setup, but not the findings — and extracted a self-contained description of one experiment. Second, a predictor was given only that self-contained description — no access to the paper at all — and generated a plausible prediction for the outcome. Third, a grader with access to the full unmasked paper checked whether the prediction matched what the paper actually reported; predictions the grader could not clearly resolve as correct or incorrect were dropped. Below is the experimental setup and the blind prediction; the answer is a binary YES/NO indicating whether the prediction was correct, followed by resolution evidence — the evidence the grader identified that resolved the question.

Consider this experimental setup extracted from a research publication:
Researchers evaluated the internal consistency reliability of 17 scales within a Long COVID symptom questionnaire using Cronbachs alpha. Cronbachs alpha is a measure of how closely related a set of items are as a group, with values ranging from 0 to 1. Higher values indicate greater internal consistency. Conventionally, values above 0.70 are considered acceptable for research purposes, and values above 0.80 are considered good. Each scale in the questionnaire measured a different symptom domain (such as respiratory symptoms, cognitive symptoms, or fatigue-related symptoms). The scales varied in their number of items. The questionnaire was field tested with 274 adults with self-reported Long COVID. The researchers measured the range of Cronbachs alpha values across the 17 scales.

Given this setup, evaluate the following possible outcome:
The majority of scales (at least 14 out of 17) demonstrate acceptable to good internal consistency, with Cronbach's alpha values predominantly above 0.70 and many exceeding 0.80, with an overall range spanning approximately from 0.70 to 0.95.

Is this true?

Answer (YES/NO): NO